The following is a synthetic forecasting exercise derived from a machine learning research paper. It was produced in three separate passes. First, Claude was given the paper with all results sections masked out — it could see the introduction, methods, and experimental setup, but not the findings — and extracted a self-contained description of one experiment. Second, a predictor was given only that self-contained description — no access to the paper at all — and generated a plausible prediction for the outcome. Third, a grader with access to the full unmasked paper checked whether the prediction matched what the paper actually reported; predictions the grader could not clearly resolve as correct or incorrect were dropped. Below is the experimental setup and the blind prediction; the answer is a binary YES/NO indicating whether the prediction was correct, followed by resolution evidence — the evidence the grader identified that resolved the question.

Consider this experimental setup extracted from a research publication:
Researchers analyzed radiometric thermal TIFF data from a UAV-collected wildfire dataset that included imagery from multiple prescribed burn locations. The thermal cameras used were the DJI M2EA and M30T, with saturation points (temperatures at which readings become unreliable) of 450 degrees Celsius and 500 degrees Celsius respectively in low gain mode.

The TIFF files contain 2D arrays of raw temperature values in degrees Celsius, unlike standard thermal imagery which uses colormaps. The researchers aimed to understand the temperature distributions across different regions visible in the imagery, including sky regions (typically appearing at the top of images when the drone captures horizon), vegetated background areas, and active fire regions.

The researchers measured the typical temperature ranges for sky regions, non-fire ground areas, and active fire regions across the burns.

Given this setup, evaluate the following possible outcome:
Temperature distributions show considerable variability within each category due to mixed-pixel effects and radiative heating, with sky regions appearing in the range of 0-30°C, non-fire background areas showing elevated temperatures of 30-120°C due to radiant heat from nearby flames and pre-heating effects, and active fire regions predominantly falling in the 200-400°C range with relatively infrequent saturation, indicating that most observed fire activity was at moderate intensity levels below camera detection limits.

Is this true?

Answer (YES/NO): NO